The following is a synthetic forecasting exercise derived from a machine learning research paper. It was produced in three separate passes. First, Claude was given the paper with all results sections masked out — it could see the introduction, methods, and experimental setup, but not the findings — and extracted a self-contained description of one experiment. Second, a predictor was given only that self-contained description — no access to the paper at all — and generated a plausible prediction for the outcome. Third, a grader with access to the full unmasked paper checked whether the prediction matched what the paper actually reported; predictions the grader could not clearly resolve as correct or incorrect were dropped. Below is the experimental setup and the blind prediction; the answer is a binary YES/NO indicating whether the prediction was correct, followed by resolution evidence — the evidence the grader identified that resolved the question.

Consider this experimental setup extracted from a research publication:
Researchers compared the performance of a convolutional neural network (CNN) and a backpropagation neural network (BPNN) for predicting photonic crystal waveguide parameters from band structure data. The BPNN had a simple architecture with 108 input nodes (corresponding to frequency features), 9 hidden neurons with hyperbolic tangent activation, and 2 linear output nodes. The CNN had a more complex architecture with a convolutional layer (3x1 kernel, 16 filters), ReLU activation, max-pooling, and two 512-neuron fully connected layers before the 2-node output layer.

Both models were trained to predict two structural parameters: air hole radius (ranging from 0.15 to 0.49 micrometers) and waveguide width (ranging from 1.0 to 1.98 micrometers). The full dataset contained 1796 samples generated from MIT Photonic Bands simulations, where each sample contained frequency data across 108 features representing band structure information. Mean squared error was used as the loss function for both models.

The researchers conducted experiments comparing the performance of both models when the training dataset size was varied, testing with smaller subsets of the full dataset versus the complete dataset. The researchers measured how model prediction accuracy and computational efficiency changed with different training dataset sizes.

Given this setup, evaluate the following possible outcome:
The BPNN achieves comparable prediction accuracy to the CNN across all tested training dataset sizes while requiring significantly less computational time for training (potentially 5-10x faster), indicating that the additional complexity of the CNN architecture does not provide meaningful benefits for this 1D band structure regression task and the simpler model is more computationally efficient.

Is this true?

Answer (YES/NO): NO